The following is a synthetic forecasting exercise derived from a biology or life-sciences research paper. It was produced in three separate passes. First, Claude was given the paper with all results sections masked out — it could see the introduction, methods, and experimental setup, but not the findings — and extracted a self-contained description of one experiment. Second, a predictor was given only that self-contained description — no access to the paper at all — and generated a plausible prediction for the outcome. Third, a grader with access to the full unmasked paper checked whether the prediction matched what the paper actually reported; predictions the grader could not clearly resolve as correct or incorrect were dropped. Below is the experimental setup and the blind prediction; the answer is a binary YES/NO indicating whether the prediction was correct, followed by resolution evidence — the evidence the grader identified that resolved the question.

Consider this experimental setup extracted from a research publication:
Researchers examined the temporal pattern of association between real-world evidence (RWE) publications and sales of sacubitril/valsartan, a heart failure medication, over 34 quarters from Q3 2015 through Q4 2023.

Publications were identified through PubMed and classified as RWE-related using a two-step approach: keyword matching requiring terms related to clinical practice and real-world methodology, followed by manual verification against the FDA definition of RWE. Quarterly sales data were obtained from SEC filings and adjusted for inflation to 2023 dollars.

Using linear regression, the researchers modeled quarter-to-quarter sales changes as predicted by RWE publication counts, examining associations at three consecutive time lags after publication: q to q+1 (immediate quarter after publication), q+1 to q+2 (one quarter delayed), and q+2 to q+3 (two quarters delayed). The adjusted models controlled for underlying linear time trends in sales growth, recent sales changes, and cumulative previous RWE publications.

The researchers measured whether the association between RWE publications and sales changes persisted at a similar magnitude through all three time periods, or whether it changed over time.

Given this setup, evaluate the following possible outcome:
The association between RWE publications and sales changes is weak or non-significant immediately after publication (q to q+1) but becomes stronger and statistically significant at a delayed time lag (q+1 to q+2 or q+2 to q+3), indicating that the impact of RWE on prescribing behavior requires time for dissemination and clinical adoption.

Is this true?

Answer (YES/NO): NO